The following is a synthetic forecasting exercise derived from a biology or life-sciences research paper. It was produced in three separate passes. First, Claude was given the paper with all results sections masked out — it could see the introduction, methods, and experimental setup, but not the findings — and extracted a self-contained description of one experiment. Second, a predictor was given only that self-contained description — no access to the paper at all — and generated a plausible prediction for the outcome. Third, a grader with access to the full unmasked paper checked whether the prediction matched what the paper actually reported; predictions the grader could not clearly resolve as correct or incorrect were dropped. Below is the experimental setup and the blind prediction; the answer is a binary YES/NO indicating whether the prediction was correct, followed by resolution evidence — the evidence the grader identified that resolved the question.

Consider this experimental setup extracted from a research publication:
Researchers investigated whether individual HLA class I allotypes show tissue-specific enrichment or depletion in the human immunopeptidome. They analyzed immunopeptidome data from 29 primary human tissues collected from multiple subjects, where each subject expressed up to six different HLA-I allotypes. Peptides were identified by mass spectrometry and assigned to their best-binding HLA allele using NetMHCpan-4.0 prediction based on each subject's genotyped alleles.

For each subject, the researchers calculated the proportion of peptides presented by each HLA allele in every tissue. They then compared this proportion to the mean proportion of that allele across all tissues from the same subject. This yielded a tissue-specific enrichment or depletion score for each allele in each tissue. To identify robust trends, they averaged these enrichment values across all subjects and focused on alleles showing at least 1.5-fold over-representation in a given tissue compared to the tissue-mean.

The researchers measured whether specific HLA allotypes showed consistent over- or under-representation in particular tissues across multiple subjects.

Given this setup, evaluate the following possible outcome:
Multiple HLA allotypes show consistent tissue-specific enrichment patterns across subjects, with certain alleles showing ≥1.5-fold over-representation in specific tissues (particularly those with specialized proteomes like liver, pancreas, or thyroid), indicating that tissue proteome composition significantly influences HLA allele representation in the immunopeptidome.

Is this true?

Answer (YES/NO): NO